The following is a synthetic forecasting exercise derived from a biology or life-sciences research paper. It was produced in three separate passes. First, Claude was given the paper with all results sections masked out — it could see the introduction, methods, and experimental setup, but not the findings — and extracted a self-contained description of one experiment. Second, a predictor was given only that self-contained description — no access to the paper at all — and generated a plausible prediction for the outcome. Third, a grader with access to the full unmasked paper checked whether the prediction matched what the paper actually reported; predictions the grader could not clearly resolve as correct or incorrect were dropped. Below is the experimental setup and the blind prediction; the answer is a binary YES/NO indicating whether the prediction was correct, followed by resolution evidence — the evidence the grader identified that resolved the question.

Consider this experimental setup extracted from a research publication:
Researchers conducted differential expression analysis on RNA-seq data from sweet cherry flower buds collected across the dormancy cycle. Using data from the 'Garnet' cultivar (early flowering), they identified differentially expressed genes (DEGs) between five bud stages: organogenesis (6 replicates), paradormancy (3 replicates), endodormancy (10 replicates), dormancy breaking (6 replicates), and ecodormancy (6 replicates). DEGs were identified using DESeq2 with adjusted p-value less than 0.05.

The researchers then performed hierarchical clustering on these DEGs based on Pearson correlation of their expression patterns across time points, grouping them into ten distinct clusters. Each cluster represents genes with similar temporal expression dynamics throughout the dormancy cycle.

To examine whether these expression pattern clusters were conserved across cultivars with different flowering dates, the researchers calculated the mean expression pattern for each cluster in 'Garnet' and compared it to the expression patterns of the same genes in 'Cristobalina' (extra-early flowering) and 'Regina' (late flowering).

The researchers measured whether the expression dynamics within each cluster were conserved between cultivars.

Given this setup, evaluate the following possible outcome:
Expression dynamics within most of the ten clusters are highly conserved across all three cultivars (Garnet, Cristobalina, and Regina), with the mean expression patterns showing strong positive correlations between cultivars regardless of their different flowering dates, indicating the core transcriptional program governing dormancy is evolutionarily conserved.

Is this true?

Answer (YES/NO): NO